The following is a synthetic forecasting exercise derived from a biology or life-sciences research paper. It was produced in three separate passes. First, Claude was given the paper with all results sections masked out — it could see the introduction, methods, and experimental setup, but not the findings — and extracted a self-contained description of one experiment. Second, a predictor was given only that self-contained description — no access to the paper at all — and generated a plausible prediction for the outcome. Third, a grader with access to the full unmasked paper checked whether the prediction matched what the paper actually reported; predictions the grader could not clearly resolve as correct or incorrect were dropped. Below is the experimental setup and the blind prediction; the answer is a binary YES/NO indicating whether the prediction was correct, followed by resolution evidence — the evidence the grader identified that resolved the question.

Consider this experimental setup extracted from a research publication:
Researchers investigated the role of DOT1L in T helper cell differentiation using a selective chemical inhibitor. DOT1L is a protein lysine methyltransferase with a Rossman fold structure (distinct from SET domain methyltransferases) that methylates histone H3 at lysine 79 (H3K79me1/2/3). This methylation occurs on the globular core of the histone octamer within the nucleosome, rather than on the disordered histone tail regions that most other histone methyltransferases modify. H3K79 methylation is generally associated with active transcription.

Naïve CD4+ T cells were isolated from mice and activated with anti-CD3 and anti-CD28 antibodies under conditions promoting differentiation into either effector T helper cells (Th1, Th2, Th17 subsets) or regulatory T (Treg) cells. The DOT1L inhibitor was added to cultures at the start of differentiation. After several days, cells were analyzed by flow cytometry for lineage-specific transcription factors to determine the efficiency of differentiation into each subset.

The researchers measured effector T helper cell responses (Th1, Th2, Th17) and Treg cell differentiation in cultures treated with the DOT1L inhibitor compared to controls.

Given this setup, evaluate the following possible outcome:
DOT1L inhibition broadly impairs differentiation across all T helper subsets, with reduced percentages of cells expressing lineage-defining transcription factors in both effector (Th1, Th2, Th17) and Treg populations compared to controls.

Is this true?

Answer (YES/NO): NO